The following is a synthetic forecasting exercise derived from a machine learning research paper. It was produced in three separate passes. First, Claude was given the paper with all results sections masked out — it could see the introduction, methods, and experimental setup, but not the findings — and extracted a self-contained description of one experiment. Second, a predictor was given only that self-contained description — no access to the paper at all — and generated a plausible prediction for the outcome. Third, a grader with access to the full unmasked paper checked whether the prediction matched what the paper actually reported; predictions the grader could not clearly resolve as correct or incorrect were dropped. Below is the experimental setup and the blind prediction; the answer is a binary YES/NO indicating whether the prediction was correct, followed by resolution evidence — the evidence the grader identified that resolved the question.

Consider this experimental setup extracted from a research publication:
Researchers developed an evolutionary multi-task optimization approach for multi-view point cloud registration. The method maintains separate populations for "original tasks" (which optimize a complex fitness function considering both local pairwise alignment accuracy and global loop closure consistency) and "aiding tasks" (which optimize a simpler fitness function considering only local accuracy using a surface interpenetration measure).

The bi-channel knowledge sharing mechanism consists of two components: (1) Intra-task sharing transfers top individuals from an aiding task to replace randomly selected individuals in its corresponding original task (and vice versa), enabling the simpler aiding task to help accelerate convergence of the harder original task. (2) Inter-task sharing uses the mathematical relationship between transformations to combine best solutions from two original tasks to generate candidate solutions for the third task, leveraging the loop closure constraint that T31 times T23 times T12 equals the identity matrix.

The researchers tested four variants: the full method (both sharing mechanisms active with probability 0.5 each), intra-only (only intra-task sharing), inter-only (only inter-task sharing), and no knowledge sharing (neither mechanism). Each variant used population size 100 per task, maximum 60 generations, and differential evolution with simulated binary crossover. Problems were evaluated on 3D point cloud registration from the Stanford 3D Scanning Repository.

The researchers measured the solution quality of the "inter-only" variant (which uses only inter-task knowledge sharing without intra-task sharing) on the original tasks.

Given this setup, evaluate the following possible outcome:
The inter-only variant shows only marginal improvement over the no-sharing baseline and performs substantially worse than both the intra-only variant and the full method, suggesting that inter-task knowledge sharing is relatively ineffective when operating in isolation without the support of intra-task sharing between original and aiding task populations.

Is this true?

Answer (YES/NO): YES